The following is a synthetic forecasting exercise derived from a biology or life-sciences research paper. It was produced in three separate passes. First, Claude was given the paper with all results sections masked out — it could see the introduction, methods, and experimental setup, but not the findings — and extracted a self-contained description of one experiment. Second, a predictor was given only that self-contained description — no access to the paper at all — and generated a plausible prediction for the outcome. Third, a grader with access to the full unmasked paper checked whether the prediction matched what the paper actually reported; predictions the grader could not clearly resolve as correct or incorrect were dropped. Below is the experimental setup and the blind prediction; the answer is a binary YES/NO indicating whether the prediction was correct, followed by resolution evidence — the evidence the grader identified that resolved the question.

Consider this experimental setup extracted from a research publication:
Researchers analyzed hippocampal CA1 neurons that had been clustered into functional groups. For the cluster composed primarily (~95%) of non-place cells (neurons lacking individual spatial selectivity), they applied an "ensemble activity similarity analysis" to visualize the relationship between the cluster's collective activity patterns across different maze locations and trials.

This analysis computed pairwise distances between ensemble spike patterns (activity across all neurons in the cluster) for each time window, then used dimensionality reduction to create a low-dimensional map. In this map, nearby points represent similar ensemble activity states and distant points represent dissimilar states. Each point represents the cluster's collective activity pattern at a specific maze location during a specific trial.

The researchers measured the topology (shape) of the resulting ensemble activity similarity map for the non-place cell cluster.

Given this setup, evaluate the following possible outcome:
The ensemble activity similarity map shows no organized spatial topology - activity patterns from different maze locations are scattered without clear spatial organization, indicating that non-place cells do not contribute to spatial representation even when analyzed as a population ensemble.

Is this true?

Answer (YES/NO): NO